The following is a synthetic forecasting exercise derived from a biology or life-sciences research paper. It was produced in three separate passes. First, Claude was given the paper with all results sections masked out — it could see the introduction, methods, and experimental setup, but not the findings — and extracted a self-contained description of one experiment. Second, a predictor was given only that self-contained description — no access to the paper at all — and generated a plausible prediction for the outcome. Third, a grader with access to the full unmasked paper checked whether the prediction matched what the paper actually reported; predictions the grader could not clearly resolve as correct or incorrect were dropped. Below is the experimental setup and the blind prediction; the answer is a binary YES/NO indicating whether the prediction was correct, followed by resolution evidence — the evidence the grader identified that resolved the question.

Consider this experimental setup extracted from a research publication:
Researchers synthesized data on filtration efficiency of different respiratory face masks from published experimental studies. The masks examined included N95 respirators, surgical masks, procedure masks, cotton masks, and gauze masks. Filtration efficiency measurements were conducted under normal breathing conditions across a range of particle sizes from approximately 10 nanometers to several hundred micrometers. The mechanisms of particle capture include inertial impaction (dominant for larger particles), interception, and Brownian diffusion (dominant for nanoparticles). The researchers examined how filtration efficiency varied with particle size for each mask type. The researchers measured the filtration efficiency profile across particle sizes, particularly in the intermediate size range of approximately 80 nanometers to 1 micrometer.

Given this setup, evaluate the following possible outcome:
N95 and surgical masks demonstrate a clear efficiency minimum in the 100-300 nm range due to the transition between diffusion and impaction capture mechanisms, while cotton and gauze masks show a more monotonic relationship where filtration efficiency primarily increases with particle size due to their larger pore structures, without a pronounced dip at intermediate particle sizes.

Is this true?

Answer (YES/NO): NO